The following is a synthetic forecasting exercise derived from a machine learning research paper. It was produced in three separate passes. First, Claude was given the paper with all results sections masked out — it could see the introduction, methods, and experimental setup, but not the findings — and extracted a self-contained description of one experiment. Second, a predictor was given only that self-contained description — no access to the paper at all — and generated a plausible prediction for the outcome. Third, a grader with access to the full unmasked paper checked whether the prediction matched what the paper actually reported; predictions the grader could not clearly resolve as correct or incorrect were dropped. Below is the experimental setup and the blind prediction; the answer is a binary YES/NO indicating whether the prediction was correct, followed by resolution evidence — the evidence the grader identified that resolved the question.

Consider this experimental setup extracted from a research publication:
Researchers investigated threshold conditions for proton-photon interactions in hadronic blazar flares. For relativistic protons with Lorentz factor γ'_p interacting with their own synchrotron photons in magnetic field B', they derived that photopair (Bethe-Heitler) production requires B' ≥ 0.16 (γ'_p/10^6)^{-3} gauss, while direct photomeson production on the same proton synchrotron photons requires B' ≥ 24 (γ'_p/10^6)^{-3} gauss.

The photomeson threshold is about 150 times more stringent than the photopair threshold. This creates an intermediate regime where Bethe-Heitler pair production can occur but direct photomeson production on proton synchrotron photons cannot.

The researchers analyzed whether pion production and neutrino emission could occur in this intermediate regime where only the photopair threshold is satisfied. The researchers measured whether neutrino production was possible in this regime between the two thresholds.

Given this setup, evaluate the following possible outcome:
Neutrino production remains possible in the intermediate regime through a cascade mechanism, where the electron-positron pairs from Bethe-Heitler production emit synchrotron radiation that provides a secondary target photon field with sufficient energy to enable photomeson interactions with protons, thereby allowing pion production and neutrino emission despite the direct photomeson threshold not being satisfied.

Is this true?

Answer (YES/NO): YES